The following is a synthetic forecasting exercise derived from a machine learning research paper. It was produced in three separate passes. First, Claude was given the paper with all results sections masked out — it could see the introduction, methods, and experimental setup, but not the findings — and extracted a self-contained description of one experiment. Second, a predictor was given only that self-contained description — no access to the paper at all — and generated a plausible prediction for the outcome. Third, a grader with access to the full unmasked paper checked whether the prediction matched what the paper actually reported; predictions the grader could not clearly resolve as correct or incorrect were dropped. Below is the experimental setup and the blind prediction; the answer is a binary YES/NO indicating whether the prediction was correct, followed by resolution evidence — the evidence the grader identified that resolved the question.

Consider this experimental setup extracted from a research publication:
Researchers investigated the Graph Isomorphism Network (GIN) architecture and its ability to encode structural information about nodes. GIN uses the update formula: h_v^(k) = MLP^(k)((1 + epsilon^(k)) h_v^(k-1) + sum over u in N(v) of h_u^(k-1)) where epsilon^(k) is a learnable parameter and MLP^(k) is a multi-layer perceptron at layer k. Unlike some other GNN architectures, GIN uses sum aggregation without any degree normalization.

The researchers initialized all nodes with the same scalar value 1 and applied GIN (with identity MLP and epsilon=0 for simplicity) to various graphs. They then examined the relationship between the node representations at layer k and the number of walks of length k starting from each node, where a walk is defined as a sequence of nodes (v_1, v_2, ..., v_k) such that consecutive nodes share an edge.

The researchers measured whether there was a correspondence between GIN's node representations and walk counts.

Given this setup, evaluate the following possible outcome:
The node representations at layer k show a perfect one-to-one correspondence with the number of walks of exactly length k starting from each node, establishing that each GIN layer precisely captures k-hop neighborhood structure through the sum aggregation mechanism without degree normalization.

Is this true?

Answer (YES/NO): YES